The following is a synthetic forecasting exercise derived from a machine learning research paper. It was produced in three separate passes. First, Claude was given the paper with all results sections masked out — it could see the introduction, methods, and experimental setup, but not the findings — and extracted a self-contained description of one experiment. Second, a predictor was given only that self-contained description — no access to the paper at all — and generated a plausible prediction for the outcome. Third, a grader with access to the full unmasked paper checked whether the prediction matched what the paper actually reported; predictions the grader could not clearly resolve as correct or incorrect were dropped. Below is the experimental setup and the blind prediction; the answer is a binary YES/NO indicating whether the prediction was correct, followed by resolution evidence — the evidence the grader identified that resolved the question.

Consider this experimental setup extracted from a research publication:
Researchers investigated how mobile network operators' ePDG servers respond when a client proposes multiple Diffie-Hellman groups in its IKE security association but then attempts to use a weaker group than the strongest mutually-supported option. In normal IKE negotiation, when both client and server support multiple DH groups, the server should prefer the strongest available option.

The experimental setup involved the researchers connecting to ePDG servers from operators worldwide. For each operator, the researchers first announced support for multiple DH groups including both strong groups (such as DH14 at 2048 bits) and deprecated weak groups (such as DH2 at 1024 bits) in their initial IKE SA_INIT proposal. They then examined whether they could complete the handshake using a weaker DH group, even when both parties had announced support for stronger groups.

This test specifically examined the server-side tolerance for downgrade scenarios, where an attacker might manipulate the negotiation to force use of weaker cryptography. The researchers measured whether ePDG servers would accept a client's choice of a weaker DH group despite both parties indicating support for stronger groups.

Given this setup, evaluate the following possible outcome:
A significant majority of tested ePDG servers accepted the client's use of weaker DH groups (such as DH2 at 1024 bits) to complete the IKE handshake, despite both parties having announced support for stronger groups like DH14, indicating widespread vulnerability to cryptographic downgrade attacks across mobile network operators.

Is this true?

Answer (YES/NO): NO